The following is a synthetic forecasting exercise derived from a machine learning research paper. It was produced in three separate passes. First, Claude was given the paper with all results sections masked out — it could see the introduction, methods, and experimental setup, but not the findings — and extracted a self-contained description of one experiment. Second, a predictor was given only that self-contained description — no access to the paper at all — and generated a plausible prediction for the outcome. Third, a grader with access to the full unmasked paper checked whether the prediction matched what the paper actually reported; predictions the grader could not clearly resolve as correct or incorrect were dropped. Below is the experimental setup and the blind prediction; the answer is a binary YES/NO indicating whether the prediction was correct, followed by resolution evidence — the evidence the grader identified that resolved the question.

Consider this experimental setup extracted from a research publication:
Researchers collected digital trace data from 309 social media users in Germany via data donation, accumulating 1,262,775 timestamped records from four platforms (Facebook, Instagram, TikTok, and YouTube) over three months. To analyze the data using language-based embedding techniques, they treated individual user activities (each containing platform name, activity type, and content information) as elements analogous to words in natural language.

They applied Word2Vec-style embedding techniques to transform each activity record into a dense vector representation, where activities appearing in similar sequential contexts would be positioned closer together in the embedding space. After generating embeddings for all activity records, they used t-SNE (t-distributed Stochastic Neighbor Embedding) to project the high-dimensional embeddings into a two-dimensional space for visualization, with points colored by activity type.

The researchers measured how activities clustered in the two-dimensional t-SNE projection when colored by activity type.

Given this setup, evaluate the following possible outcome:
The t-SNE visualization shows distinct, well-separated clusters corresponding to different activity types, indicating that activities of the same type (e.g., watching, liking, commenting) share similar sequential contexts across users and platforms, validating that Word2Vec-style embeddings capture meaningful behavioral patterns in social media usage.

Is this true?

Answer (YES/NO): NO